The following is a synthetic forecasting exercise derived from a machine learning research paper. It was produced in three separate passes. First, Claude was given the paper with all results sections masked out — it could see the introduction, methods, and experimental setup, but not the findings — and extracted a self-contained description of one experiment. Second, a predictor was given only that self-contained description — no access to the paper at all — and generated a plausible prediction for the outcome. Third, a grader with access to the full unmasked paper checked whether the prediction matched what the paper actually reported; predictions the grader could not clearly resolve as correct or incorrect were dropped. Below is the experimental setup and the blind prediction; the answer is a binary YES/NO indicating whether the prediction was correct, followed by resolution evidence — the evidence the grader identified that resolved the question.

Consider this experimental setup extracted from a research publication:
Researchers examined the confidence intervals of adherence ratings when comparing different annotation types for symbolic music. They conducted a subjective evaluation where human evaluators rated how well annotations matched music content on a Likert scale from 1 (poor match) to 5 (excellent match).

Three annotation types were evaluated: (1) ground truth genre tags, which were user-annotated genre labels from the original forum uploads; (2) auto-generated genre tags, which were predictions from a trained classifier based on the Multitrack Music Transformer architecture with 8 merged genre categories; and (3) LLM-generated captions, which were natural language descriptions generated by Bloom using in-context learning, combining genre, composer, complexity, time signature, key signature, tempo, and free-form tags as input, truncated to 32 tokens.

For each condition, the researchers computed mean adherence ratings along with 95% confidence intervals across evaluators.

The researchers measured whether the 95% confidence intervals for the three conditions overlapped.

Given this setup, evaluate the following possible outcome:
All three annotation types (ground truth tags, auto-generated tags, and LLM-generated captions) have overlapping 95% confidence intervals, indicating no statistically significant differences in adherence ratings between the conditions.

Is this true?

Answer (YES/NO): YES